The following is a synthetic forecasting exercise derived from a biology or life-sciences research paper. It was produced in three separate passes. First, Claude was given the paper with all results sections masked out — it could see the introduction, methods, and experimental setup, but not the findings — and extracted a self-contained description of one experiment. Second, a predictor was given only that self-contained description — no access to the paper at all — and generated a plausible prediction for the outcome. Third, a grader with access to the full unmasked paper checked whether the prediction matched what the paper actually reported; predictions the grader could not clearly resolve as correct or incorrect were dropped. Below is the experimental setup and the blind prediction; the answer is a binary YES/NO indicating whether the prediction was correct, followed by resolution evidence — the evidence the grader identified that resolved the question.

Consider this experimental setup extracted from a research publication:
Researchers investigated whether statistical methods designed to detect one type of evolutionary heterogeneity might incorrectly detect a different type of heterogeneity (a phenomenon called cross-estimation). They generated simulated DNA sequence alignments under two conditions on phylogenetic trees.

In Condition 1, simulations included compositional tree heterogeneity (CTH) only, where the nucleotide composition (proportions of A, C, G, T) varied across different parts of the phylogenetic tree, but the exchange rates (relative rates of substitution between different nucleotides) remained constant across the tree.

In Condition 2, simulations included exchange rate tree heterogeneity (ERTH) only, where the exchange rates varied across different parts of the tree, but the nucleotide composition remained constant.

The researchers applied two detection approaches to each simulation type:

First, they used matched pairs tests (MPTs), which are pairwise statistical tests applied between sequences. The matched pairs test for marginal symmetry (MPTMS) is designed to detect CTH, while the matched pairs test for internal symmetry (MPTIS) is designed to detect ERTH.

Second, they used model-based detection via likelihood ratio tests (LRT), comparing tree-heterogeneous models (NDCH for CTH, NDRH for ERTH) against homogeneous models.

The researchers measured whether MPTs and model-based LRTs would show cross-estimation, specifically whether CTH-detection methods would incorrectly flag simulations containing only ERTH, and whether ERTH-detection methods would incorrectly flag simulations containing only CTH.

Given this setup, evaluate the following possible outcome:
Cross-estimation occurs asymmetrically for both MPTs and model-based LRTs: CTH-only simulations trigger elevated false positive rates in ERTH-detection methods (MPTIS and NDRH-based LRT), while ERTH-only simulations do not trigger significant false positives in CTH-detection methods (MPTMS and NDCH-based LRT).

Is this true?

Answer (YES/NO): NO